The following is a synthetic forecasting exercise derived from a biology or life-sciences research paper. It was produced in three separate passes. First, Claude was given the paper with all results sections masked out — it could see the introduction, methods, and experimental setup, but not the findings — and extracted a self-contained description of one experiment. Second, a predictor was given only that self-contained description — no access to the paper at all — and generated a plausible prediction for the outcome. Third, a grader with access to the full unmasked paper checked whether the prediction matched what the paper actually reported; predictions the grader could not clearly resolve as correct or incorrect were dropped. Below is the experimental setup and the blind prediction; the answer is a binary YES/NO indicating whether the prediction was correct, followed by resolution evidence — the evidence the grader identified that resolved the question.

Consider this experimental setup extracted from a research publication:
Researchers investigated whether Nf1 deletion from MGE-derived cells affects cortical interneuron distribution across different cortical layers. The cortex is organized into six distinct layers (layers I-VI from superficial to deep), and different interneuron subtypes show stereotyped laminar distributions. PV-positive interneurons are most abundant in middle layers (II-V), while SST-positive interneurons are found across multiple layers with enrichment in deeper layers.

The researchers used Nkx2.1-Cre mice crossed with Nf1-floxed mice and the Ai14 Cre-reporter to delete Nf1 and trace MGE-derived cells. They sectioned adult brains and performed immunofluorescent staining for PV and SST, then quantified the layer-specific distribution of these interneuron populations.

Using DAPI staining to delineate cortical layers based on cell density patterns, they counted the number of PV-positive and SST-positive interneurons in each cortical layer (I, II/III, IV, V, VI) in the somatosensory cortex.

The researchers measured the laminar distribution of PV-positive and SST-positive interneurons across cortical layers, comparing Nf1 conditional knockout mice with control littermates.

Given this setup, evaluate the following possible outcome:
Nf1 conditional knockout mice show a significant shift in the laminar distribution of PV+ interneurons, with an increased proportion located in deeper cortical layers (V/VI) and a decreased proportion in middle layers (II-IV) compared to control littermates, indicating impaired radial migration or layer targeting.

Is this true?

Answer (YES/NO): NO